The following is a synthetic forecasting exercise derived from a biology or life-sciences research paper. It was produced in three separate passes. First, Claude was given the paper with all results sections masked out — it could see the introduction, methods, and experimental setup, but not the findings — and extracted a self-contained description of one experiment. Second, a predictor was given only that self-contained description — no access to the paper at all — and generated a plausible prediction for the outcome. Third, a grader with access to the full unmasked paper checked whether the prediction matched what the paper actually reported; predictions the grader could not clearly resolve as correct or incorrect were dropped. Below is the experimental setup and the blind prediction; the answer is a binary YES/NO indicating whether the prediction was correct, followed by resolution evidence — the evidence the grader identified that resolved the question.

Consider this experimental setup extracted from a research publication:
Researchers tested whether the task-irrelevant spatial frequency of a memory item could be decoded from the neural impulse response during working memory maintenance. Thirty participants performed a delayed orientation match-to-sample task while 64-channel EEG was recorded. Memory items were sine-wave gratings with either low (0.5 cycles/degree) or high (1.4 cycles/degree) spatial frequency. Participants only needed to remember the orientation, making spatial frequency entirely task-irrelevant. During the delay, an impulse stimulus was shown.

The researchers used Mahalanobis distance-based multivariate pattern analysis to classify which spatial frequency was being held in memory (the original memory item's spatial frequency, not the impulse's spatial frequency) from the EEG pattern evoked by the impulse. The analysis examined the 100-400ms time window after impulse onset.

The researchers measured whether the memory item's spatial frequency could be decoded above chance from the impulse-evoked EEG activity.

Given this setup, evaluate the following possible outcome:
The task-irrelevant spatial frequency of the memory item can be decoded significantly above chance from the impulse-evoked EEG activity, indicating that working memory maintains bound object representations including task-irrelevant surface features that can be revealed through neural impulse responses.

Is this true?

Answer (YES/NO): YES